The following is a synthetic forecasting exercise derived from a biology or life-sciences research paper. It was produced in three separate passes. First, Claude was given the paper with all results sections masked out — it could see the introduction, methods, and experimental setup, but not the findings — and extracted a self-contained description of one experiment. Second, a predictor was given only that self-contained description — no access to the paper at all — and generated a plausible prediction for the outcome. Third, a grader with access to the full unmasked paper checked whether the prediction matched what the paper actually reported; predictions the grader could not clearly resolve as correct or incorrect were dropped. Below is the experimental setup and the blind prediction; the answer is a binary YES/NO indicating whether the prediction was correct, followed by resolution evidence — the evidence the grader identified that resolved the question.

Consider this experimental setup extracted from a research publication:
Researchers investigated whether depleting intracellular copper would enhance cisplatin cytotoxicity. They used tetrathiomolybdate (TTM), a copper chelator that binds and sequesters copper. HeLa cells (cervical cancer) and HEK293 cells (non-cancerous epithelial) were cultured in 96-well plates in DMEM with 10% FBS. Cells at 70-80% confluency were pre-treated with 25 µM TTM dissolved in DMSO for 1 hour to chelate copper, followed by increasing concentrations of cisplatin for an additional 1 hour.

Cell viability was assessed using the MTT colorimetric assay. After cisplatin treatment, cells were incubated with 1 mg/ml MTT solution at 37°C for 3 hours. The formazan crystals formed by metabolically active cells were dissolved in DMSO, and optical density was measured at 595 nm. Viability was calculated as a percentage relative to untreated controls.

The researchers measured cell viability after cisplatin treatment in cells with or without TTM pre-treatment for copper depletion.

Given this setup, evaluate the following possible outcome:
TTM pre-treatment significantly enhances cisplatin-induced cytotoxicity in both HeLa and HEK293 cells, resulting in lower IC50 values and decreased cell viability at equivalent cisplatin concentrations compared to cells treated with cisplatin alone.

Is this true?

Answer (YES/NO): NO